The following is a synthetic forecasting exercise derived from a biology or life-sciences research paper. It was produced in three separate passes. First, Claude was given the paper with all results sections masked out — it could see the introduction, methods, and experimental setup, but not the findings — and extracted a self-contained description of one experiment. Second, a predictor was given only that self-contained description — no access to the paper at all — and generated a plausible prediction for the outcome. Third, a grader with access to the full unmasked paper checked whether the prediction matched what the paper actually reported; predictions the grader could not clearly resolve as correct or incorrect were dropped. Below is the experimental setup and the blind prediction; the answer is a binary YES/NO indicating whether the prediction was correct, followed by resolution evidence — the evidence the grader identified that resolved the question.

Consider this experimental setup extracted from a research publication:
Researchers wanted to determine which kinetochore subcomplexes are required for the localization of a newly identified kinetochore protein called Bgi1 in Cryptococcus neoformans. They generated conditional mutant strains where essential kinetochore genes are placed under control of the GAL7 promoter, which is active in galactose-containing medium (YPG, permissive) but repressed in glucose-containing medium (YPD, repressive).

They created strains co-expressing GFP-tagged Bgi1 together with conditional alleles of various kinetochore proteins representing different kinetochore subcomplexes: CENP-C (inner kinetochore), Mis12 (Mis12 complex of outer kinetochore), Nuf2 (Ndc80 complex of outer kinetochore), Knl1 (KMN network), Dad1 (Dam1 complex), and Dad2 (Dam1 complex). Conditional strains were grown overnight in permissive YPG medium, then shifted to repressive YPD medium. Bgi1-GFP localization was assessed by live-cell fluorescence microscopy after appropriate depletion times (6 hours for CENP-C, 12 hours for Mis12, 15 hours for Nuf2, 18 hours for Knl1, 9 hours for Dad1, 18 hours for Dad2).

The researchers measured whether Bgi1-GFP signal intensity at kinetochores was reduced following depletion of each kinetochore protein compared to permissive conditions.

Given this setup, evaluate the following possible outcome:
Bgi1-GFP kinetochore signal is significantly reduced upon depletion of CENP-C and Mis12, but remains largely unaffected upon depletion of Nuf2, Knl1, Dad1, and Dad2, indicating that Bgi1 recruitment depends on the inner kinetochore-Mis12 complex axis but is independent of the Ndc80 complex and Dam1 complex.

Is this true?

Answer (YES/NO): NO